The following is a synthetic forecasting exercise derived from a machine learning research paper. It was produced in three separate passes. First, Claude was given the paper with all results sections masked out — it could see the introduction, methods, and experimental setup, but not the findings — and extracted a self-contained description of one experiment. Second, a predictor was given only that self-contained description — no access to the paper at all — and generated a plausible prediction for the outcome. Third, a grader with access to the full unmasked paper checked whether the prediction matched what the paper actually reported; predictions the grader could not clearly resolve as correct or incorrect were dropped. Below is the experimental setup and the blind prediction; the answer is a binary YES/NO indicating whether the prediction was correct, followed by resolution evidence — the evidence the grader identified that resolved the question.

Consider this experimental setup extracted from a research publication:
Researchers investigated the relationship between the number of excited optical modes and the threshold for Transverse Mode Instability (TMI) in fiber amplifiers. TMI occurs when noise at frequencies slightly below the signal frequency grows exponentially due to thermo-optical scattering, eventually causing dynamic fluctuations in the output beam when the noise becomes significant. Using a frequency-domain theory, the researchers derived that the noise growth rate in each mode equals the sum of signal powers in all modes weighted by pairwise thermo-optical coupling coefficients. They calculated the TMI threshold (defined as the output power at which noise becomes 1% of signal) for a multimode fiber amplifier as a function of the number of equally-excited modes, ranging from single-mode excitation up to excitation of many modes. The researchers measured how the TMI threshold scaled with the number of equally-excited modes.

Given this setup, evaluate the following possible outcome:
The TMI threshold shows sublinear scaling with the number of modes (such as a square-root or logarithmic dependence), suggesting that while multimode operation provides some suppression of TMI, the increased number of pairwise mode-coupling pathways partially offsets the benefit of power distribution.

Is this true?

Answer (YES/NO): NO